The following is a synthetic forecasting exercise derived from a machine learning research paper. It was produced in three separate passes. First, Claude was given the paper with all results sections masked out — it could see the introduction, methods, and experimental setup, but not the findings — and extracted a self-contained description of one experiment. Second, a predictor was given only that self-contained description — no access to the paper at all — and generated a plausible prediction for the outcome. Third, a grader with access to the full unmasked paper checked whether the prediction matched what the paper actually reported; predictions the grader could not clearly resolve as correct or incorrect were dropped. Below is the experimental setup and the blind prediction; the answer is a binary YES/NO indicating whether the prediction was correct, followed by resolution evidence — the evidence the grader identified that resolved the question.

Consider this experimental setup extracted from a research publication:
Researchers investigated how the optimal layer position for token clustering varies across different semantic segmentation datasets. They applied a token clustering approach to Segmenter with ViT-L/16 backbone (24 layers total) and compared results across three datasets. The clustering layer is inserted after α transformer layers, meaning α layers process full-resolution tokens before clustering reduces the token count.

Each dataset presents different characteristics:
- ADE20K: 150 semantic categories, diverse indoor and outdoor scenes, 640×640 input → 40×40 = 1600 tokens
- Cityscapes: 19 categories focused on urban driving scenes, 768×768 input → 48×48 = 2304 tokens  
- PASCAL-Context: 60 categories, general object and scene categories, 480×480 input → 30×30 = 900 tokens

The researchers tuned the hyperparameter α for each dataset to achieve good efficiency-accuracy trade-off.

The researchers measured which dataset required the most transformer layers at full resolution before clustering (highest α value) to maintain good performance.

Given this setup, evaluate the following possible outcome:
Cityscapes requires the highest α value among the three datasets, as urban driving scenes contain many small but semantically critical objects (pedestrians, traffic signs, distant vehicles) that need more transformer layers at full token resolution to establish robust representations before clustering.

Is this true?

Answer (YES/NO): NO